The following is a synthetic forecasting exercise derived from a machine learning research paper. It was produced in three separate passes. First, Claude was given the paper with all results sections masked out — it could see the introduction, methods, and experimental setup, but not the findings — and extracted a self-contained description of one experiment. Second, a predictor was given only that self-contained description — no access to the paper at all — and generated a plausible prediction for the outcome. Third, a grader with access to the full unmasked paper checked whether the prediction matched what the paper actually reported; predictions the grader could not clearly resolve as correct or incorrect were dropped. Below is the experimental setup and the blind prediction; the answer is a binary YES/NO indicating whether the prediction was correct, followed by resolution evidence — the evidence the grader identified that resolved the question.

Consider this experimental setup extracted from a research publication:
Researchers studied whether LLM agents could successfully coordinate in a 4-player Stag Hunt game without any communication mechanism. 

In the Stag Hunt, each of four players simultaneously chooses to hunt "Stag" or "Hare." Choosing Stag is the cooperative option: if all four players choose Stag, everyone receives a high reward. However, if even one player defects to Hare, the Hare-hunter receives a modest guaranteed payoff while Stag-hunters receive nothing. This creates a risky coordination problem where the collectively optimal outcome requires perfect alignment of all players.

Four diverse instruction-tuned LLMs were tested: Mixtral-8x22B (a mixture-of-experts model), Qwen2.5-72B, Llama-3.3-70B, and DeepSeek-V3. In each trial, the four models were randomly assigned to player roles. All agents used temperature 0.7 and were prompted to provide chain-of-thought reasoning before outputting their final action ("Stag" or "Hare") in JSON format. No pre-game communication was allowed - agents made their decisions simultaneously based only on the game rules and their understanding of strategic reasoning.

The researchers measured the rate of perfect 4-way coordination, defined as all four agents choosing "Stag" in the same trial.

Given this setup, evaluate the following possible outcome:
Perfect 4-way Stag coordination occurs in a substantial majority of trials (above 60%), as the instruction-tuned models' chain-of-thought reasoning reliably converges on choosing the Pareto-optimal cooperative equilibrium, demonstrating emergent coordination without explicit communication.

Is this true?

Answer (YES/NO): NO